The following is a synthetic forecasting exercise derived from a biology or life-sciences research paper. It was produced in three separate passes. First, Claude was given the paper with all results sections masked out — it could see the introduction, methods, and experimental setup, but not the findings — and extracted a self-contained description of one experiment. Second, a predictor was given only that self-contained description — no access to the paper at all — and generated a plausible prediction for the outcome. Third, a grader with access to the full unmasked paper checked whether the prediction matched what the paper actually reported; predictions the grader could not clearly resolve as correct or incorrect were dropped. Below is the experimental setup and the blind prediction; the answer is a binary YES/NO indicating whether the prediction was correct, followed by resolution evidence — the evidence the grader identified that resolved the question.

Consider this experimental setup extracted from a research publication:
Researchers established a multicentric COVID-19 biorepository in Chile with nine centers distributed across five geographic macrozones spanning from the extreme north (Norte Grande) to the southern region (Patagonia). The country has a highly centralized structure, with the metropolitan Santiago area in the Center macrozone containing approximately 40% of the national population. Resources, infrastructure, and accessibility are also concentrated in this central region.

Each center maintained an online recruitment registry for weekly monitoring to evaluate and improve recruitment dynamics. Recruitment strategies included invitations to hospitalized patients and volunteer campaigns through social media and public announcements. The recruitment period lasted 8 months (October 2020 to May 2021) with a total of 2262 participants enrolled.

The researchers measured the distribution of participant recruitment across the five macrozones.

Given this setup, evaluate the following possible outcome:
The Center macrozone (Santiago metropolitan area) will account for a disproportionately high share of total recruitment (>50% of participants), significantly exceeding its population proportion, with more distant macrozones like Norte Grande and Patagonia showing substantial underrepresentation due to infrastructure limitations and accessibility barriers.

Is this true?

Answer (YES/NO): NO